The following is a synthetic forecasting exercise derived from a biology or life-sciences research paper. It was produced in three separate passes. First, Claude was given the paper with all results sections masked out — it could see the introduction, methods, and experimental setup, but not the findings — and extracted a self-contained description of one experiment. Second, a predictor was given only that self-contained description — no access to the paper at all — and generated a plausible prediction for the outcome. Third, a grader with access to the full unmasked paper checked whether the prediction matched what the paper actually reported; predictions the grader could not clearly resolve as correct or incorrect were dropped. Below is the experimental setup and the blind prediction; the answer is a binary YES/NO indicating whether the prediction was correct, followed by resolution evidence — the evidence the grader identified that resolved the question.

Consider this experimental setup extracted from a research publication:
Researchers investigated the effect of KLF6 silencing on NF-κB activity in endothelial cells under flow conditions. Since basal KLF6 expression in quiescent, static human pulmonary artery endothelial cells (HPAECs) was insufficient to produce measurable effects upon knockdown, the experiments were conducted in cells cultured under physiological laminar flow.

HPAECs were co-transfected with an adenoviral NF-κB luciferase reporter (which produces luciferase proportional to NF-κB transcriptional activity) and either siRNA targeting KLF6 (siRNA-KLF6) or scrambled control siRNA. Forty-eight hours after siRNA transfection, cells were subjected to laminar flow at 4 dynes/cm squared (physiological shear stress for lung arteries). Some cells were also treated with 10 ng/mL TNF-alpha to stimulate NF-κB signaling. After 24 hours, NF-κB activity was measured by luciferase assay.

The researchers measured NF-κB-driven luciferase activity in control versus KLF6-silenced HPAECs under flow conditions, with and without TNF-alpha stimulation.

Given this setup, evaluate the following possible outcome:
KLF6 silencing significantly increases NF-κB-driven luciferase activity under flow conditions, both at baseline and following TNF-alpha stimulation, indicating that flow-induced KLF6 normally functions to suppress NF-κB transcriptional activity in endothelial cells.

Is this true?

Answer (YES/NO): YES